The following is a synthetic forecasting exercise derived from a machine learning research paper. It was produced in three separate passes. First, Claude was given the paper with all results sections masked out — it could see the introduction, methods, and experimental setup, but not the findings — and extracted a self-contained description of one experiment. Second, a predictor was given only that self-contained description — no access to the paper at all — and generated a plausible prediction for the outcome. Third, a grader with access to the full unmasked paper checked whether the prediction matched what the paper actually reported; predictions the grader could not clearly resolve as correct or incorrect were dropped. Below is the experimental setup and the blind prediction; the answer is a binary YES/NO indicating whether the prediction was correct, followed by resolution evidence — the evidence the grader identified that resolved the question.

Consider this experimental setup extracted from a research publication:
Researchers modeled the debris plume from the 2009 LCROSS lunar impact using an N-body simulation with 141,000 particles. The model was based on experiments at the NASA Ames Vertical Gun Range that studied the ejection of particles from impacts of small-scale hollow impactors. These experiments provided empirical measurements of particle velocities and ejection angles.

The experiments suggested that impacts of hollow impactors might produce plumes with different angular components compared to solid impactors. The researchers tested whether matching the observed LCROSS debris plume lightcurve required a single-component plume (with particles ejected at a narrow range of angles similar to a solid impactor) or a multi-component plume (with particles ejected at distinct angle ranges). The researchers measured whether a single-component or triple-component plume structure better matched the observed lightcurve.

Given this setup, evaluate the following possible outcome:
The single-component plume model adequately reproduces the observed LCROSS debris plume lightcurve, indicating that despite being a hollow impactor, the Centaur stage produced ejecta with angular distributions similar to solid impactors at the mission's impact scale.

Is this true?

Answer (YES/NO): NO